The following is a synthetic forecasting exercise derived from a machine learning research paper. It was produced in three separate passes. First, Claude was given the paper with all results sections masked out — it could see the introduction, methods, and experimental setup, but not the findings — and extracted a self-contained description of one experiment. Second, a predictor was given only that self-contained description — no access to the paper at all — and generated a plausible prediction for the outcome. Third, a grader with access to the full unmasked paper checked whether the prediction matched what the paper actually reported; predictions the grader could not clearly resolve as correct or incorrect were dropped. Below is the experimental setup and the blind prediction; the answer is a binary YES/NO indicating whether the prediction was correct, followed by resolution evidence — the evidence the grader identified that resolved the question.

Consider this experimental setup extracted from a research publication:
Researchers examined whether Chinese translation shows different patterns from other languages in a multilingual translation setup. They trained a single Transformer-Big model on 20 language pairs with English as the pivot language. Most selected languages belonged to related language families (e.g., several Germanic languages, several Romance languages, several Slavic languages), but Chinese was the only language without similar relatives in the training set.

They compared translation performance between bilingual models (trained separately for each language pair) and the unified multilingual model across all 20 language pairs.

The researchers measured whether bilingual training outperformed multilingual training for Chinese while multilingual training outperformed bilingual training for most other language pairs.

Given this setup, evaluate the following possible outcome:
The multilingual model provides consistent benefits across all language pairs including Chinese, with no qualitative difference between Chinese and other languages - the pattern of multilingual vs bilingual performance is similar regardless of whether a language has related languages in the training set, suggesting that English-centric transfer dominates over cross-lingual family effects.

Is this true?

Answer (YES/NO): NO